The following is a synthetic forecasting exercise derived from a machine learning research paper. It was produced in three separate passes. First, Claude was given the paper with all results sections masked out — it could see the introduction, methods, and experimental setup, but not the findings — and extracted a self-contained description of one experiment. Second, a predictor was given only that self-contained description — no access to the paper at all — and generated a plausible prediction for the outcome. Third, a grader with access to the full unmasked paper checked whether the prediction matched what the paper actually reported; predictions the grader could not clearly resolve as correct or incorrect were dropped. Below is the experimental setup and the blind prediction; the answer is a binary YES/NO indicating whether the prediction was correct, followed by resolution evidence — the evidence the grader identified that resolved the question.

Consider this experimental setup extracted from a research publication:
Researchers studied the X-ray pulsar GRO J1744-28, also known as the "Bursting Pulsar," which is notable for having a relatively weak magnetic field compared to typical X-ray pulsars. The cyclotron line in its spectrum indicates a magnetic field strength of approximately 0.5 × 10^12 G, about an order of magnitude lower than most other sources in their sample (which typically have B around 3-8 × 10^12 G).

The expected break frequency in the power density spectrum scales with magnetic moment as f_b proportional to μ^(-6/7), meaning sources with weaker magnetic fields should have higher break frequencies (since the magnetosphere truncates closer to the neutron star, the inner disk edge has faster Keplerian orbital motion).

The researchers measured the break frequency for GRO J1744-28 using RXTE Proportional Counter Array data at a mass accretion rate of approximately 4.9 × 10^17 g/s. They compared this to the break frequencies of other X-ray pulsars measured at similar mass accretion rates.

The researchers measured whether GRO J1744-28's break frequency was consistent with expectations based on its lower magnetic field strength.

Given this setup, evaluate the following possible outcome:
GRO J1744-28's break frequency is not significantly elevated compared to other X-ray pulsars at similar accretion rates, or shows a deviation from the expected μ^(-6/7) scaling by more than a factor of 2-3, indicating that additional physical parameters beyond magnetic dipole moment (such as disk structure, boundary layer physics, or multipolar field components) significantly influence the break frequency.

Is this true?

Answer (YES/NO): YES